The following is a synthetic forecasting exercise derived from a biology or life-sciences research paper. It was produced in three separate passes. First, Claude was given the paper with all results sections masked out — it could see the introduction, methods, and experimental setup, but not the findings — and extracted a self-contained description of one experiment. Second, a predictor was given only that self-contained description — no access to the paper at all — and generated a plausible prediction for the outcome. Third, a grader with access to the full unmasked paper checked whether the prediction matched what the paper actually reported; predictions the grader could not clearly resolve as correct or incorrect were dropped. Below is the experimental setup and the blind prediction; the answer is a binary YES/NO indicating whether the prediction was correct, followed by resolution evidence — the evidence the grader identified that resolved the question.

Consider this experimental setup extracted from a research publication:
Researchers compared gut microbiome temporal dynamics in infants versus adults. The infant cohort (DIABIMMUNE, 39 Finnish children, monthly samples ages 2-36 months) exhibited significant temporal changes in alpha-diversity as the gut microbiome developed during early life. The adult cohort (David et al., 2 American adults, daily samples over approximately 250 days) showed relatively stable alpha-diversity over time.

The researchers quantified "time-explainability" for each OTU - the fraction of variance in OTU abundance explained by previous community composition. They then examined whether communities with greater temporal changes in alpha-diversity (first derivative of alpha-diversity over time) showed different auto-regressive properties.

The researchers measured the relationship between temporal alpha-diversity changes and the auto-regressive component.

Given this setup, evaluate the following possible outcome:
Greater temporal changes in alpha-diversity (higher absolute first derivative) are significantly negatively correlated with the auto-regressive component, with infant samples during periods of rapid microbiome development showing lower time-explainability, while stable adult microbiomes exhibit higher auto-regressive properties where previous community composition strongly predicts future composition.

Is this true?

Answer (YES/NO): NO